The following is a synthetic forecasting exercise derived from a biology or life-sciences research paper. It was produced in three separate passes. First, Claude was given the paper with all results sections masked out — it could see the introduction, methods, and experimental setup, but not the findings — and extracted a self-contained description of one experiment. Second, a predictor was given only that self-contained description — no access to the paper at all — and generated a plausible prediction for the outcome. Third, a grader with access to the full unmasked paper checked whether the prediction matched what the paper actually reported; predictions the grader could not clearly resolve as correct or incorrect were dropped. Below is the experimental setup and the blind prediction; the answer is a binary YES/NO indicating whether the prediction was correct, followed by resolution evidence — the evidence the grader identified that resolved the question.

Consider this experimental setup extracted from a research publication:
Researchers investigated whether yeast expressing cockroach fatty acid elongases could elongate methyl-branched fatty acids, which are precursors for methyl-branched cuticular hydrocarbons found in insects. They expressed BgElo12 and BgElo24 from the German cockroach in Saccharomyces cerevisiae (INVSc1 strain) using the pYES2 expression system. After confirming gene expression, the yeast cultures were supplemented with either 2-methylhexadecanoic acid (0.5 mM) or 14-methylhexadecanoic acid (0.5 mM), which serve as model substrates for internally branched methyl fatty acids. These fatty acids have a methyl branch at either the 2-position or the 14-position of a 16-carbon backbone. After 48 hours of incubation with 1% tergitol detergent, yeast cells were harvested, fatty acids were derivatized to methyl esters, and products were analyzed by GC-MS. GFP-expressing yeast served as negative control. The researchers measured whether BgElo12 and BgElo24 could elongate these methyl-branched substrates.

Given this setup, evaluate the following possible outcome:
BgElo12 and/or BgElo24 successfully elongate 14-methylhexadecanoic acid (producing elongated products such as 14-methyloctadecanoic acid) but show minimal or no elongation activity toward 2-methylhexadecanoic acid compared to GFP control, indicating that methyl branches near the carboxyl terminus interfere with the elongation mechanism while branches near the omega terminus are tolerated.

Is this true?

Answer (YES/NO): NO